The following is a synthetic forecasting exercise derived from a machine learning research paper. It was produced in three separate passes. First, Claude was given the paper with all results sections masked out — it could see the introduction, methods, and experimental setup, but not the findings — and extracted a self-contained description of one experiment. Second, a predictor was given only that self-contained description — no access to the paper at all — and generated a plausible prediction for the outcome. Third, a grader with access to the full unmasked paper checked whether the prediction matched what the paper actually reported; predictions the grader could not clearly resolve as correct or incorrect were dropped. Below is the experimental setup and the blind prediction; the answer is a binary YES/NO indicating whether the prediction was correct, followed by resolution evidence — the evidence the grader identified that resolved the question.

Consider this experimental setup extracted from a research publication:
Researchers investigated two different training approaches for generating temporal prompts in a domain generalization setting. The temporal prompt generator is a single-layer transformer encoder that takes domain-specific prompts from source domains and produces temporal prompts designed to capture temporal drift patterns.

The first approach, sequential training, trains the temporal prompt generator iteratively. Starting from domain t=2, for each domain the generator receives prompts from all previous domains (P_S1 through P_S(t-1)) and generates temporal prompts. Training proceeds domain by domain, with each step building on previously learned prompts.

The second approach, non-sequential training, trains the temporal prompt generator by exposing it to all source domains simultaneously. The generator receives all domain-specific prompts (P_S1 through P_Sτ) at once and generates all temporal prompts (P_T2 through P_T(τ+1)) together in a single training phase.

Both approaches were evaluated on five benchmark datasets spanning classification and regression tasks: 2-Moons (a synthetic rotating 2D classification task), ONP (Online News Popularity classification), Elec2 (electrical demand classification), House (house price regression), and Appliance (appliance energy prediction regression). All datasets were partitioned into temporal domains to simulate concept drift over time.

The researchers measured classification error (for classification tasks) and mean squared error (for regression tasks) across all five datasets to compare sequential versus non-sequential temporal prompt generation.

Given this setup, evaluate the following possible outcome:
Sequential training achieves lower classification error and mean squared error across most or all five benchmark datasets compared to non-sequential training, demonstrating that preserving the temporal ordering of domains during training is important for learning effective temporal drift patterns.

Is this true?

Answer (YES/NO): NO